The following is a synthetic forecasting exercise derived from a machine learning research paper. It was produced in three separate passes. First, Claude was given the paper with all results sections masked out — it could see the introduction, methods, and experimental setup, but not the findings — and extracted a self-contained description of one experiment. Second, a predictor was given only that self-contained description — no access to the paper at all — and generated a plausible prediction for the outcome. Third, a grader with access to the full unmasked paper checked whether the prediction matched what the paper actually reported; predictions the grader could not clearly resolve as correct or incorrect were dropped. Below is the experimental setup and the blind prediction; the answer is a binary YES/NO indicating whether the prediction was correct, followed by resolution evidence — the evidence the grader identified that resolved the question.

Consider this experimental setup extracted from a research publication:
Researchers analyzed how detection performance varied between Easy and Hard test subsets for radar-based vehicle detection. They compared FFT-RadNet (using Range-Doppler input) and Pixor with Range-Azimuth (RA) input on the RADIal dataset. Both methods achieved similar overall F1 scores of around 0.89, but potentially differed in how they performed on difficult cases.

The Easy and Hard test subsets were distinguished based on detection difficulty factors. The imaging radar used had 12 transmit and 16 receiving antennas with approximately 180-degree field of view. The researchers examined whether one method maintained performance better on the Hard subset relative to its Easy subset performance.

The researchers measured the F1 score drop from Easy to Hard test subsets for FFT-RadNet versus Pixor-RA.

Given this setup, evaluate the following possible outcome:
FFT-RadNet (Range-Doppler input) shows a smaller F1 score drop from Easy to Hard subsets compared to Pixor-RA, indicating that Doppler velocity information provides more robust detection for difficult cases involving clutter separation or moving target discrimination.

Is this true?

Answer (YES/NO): NO